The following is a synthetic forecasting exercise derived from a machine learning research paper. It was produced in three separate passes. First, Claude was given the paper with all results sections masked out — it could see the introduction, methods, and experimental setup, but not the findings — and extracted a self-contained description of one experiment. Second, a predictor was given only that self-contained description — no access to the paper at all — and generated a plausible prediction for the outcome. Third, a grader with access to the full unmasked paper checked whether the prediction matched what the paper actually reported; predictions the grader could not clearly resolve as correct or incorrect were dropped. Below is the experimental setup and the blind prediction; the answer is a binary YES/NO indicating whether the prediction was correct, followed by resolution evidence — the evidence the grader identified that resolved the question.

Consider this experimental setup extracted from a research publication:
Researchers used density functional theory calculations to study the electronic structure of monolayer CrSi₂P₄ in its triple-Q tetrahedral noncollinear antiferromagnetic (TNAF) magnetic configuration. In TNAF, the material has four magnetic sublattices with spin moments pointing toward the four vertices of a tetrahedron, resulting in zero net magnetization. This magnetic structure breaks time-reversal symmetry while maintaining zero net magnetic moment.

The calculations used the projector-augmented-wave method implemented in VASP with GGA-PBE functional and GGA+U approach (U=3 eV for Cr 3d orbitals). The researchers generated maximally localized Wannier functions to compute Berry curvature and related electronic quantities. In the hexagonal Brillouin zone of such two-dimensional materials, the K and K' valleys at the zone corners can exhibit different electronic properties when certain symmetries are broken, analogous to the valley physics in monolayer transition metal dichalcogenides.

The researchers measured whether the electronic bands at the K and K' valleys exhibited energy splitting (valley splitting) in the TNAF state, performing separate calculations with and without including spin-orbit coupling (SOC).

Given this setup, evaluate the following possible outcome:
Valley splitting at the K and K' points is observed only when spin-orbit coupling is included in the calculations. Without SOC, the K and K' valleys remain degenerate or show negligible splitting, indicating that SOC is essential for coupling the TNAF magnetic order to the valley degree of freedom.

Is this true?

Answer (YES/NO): NO